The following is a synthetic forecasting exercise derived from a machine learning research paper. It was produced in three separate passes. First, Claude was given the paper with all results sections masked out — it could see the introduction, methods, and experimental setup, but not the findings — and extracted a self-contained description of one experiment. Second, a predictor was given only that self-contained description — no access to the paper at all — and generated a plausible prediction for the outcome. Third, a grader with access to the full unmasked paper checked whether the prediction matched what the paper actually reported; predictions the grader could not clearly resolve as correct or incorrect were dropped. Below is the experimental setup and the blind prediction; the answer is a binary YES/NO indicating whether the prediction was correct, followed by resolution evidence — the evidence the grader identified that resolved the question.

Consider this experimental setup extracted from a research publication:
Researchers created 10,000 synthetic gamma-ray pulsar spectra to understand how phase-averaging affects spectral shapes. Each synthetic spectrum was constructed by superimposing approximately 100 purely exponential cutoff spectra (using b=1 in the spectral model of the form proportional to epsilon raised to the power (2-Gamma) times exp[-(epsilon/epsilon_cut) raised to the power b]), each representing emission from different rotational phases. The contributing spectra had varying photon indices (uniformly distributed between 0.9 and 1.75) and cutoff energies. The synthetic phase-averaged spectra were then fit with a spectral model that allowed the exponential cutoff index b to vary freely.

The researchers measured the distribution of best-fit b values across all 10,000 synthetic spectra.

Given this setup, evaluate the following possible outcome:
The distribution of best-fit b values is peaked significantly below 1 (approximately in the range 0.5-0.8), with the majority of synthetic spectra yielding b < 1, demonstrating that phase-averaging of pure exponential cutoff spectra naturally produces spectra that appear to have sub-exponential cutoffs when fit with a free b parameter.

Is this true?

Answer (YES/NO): NO